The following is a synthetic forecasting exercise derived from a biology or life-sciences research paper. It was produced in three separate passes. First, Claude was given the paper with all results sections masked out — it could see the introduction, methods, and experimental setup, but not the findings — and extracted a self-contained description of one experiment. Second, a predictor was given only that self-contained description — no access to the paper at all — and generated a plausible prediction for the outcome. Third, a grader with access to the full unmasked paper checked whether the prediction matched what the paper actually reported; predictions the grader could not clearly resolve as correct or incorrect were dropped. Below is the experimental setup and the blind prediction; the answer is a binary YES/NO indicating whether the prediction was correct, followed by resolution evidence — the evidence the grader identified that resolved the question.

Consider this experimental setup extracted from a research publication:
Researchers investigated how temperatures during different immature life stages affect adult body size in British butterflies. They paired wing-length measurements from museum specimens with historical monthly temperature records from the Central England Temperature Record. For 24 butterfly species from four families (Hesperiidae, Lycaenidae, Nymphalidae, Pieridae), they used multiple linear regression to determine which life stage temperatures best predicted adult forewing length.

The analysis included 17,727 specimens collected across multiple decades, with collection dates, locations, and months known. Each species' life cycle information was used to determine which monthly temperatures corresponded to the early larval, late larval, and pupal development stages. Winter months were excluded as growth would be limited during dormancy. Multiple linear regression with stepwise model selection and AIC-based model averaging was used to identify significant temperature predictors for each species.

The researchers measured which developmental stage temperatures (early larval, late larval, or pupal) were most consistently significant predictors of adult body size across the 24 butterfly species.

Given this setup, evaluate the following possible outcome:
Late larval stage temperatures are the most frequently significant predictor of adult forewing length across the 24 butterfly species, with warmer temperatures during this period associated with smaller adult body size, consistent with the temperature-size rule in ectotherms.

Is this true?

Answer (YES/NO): NO